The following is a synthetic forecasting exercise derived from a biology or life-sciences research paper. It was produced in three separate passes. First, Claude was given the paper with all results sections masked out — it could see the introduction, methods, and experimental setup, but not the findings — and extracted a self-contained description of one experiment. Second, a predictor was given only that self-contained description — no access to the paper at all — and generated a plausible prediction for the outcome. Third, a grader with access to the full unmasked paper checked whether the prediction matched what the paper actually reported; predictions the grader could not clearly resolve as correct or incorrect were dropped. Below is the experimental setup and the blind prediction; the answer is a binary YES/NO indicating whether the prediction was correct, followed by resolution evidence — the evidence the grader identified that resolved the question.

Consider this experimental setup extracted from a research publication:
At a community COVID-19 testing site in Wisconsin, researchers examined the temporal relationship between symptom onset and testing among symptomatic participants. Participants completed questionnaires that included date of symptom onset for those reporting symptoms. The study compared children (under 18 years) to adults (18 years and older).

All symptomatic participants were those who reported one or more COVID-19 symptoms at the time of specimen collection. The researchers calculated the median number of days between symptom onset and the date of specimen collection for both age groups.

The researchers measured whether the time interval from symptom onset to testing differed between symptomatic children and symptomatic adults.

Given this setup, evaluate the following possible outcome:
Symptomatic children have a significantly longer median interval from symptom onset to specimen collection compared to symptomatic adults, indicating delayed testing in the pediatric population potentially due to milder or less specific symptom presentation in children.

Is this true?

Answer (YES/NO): NO